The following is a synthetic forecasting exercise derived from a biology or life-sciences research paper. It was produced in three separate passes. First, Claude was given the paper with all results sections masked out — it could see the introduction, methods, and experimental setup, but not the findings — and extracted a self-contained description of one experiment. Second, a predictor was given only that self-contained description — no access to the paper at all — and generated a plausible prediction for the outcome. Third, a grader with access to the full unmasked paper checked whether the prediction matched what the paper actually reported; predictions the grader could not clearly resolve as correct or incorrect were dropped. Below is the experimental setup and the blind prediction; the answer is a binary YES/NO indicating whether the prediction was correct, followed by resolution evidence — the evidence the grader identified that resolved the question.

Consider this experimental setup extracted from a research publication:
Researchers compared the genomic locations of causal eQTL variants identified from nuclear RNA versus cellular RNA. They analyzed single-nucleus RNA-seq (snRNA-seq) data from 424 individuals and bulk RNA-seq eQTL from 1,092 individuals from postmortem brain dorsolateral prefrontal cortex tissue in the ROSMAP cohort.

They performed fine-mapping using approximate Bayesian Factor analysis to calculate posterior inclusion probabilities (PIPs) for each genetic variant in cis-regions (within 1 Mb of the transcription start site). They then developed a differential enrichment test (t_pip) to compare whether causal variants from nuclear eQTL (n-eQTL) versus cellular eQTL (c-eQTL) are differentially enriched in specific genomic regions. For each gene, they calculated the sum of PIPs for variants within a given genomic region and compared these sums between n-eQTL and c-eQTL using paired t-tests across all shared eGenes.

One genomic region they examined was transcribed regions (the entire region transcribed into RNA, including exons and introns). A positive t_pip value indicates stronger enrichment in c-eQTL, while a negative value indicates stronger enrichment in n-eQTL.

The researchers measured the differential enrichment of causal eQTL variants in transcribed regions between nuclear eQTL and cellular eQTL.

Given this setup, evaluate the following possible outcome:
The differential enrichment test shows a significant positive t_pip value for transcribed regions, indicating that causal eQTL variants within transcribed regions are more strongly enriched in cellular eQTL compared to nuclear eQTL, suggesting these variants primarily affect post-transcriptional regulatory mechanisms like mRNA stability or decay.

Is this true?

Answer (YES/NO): YES